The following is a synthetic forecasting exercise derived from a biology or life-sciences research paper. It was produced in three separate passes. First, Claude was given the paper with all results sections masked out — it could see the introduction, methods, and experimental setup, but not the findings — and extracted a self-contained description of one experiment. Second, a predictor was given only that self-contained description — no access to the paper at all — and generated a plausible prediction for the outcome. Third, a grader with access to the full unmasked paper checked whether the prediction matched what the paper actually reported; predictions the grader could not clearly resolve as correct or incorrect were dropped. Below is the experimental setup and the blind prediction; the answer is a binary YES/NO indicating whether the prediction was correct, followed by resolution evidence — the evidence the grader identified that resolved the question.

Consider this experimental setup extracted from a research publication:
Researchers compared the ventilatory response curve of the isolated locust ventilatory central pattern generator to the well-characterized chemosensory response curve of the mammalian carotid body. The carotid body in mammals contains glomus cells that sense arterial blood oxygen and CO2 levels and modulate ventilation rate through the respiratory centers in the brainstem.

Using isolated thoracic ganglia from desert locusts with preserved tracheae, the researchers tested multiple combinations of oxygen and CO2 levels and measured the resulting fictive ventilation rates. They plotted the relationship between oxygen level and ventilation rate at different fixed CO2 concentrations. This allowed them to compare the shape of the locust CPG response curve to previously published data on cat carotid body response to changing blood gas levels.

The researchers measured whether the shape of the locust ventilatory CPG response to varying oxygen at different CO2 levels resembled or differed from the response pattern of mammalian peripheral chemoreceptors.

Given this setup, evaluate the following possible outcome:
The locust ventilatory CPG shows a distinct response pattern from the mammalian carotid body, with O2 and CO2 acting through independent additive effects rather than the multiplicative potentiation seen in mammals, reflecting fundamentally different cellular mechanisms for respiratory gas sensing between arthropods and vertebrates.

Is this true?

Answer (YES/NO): NO